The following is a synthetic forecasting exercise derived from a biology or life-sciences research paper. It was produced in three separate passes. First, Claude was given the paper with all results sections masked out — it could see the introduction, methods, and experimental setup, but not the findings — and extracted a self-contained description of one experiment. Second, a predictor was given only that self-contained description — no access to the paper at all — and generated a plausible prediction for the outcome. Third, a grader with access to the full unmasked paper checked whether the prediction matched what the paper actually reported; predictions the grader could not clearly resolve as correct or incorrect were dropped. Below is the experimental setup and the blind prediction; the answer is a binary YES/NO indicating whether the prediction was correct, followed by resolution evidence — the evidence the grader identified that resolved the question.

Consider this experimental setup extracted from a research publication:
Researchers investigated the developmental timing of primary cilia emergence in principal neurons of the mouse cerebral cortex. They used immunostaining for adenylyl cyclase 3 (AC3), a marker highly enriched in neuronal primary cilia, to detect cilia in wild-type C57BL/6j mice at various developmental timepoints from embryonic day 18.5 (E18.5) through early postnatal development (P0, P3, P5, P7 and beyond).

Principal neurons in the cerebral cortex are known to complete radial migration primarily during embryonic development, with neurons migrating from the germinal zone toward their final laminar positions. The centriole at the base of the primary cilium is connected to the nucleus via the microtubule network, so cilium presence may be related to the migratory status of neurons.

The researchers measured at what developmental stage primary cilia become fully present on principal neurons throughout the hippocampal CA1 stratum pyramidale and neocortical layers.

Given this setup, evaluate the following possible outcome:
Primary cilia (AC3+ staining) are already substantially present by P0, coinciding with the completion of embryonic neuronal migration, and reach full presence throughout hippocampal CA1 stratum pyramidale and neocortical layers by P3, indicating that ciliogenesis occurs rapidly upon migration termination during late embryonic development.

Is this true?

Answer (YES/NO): NO